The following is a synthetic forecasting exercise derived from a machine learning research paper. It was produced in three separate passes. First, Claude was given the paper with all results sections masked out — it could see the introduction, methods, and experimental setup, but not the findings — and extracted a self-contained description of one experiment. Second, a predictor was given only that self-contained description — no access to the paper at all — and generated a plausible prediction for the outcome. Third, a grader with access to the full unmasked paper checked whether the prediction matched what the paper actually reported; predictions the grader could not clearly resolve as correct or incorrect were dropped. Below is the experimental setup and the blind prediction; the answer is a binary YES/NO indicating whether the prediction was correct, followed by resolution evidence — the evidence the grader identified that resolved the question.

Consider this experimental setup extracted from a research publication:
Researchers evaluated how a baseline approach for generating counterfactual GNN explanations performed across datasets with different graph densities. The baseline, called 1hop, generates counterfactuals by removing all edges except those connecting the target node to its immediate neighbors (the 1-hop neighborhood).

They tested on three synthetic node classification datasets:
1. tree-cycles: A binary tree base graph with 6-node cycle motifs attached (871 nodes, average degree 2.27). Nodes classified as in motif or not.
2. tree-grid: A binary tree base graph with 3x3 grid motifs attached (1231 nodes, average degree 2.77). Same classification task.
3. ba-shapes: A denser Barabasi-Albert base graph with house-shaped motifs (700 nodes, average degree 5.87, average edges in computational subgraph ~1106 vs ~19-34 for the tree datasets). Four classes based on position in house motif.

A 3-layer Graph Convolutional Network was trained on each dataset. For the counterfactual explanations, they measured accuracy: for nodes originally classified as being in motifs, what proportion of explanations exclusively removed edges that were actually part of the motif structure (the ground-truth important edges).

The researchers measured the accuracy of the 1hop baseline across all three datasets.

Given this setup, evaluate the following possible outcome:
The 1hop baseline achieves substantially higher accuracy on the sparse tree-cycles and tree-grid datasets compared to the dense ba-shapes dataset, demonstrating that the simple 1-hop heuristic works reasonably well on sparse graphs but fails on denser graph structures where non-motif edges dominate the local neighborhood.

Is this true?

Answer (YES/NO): NO